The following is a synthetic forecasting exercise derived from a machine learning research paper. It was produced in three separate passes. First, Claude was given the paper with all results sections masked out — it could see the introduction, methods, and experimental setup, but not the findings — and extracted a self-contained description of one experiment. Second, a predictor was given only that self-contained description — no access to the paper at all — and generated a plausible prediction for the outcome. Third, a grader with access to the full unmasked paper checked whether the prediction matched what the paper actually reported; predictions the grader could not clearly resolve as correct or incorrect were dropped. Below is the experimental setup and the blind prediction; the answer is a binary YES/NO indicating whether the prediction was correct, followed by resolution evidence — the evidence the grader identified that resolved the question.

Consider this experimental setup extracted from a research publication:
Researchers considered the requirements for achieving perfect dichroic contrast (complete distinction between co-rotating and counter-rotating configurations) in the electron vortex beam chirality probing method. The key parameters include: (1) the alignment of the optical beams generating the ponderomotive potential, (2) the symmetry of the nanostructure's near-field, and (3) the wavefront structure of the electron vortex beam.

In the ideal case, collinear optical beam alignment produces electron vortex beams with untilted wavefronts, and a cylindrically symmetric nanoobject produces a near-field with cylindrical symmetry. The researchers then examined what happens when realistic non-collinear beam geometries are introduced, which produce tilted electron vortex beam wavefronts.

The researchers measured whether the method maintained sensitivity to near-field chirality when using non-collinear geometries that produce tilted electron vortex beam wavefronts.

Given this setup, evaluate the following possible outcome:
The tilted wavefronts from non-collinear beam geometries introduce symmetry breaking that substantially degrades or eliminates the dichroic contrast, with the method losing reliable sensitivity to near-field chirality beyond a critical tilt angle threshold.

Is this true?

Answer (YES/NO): NO